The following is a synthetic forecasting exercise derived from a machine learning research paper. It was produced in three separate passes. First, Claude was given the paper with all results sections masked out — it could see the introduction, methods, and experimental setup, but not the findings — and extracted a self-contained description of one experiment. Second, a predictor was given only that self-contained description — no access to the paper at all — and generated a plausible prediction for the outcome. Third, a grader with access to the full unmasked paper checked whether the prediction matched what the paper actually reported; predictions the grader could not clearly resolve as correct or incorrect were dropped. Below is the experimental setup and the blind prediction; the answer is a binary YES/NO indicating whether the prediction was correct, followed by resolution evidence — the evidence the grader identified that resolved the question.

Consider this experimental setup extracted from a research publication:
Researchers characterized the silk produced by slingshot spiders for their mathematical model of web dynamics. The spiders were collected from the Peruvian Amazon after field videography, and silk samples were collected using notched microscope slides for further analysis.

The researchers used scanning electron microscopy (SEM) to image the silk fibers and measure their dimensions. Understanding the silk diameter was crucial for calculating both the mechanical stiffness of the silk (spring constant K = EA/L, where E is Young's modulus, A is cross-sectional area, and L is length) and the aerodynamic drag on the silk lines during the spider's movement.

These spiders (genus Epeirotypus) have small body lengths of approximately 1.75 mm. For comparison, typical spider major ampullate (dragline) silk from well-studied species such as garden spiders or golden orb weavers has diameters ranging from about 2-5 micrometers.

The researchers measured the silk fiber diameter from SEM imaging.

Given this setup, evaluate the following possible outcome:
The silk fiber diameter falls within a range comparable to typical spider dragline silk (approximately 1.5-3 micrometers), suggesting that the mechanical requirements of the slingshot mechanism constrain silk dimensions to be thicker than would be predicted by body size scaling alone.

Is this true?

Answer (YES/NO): NO